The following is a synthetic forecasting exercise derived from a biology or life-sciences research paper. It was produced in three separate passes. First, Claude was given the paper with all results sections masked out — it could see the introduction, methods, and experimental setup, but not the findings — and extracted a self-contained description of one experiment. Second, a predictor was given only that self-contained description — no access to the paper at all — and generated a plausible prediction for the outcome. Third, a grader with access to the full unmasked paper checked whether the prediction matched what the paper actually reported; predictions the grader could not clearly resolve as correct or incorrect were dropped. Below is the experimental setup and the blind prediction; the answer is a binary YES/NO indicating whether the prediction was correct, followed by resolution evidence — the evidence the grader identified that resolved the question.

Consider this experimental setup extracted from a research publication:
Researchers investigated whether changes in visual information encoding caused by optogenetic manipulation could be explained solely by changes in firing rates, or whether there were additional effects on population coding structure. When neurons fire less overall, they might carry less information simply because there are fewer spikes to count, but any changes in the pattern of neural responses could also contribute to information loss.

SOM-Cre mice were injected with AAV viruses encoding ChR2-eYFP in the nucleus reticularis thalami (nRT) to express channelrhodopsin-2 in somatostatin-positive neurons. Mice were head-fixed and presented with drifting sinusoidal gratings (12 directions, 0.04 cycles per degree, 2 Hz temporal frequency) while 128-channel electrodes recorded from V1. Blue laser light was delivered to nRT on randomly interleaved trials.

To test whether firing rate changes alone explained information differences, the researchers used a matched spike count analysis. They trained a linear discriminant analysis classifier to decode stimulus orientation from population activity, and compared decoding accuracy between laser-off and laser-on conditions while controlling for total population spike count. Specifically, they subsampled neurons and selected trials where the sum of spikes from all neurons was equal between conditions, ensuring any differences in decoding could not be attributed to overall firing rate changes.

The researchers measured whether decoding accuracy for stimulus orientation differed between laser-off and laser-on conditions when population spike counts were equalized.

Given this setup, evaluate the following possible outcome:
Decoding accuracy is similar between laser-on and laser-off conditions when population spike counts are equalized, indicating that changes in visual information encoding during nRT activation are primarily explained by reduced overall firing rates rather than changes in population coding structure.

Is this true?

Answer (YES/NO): NO